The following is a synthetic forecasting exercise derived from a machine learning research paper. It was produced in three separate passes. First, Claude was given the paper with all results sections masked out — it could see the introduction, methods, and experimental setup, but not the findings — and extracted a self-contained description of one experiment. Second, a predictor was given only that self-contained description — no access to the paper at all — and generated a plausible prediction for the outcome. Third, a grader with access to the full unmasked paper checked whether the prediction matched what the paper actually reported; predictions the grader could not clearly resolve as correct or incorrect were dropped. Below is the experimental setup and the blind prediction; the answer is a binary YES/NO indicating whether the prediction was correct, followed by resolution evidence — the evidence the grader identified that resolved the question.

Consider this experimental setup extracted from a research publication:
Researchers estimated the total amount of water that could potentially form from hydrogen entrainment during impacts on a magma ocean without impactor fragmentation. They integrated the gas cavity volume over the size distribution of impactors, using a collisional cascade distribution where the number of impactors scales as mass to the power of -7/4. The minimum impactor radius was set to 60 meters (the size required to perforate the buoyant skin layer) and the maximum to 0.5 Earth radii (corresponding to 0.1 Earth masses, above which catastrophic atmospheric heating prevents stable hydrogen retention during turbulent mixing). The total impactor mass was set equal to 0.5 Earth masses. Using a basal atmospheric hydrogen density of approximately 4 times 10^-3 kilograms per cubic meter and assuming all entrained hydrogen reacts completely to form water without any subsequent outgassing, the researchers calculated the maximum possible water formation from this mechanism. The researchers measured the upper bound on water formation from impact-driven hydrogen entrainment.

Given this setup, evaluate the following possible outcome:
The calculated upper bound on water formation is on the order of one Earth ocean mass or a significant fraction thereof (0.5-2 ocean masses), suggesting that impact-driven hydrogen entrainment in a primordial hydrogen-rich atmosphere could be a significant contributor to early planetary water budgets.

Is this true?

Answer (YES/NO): NO